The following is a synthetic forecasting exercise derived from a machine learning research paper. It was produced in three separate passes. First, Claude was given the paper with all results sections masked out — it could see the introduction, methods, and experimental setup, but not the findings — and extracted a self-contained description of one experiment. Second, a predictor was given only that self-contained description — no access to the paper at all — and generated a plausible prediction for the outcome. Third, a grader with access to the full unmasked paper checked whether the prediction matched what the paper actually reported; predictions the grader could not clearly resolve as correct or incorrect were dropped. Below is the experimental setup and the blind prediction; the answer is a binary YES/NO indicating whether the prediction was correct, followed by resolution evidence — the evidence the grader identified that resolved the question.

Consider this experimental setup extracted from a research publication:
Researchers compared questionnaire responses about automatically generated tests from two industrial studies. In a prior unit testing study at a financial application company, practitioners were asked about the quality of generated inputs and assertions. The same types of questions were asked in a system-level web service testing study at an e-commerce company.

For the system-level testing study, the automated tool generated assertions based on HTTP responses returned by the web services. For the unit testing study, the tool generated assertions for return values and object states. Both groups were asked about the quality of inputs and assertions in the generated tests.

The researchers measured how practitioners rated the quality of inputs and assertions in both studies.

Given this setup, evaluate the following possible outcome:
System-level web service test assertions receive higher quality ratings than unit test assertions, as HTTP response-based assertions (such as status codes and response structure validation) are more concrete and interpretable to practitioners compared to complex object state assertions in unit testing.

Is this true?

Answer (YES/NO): YES